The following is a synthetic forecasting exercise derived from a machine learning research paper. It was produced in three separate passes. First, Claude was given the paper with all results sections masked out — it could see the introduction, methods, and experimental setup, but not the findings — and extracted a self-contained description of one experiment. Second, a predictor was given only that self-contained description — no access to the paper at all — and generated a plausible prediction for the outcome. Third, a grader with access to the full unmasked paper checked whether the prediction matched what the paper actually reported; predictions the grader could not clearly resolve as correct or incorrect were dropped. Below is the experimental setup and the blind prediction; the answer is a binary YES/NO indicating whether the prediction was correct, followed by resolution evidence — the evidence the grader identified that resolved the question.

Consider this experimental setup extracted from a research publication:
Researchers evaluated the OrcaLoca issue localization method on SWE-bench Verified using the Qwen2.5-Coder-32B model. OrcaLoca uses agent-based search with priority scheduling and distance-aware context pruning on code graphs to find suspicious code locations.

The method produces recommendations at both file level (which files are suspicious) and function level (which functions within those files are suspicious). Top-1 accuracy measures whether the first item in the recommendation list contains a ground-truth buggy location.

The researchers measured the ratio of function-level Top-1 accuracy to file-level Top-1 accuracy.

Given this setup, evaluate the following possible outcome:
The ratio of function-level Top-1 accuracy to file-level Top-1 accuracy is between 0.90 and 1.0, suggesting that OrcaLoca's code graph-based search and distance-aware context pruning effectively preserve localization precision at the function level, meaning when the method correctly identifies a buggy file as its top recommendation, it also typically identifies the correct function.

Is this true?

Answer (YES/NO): NO